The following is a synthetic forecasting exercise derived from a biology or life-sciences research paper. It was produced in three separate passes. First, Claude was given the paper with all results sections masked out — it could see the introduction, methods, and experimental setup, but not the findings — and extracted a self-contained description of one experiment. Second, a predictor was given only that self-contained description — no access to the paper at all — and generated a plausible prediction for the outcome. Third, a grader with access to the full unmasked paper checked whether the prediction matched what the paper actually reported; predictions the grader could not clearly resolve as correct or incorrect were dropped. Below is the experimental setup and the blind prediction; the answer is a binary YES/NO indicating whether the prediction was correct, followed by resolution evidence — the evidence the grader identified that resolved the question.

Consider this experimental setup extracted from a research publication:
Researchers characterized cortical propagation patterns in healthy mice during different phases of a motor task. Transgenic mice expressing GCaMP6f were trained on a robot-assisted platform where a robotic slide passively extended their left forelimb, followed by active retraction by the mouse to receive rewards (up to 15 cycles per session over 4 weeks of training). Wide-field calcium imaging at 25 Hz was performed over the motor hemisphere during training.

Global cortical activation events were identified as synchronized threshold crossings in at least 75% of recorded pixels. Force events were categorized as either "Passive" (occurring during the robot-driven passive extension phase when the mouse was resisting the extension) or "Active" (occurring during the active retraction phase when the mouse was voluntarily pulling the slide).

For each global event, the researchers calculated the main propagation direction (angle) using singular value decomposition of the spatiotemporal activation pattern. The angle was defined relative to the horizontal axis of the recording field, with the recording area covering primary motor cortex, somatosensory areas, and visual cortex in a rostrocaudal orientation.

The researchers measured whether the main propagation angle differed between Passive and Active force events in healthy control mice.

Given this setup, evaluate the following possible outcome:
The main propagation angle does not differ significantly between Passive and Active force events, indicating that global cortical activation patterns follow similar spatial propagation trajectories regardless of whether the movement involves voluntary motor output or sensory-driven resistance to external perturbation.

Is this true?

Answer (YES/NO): NO